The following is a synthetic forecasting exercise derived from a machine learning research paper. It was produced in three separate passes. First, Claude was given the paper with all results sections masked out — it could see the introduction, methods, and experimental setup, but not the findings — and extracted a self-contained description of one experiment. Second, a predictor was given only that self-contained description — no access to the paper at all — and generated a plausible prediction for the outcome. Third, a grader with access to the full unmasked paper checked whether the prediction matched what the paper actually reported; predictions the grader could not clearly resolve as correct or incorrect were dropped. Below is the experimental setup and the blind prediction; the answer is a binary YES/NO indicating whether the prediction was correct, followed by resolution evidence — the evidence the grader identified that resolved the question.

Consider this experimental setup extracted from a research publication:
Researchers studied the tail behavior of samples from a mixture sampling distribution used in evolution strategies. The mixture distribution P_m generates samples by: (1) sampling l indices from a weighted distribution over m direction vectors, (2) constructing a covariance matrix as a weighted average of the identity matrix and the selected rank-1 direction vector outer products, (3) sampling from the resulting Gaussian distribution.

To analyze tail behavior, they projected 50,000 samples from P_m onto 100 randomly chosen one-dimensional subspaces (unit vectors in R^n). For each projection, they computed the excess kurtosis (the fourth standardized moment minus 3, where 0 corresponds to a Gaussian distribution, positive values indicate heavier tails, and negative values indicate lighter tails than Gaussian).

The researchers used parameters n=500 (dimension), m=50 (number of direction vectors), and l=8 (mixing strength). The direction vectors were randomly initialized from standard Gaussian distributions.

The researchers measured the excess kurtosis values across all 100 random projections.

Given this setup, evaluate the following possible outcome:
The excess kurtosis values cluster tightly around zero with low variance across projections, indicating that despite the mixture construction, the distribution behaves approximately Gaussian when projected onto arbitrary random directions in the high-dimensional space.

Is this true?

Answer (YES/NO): NO